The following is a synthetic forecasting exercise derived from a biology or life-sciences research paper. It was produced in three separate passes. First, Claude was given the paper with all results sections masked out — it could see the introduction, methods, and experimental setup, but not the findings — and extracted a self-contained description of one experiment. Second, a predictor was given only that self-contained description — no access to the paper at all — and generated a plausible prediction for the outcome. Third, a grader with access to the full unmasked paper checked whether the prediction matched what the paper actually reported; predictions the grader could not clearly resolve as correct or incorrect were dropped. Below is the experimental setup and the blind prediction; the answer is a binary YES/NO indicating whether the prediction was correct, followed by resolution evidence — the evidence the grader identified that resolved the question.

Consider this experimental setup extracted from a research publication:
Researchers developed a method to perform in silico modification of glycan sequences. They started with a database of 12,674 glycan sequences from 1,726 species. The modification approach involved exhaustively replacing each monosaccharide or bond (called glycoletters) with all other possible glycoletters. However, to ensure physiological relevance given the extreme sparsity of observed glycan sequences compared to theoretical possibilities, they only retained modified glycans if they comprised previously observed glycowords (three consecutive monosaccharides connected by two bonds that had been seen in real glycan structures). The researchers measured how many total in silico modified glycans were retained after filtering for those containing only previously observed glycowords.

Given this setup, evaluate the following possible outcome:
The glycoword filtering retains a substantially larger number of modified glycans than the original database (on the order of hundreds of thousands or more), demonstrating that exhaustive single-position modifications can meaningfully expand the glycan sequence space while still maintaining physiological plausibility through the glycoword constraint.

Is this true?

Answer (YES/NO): YES